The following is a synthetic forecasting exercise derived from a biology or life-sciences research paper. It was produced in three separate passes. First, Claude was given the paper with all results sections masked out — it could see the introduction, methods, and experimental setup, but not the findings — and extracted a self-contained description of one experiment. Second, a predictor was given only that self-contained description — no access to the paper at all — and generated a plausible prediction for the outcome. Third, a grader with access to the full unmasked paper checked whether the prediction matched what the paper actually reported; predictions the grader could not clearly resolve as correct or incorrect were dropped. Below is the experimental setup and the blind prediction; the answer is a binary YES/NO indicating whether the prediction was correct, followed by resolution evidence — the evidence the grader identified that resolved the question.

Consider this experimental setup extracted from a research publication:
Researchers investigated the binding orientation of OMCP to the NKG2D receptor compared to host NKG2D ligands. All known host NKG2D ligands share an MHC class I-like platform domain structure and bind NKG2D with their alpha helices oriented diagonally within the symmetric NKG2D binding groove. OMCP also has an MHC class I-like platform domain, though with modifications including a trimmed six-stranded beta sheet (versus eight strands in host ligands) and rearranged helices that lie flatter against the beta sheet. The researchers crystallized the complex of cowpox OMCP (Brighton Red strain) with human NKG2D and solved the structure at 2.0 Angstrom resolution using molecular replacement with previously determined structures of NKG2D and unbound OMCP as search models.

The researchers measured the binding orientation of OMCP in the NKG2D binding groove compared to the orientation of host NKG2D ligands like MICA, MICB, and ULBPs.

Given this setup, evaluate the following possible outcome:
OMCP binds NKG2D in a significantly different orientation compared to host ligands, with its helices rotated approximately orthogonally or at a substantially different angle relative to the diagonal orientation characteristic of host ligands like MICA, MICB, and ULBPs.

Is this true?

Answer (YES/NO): YES